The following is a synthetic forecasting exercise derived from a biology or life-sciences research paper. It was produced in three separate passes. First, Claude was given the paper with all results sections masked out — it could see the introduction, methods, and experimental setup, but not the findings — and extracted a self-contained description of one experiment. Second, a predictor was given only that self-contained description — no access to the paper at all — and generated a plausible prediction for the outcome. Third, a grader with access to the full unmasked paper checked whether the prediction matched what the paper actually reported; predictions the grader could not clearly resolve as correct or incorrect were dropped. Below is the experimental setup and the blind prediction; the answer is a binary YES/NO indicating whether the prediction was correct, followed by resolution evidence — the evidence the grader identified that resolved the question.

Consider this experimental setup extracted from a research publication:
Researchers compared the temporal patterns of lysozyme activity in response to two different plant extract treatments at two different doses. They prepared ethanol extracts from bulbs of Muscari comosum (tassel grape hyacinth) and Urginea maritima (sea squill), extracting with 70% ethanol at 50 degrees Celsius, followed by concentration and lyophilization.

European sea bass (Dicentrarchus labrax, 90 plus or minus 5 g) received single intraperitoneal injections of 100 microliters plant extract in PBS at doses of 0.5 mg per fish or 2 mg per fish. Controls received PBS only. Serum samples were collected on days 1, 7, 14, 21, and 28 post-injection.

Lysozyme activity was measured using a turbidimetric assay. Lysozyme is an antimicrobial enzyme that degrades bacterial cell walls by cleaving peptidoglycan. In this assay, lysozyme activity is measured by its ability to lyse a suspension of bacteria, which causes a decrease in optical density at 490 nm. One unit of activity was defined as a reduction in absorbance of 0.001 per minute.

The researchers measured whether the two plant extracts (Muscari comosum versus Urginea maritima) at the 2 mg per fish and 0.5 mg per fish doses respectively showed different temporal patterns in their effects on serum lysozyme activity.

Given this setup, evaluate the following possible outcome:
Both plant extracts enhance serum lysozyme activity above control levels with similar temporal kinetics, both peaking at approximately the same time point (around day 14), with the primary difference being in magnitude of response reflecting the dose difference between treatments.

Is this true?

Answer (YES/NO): NO